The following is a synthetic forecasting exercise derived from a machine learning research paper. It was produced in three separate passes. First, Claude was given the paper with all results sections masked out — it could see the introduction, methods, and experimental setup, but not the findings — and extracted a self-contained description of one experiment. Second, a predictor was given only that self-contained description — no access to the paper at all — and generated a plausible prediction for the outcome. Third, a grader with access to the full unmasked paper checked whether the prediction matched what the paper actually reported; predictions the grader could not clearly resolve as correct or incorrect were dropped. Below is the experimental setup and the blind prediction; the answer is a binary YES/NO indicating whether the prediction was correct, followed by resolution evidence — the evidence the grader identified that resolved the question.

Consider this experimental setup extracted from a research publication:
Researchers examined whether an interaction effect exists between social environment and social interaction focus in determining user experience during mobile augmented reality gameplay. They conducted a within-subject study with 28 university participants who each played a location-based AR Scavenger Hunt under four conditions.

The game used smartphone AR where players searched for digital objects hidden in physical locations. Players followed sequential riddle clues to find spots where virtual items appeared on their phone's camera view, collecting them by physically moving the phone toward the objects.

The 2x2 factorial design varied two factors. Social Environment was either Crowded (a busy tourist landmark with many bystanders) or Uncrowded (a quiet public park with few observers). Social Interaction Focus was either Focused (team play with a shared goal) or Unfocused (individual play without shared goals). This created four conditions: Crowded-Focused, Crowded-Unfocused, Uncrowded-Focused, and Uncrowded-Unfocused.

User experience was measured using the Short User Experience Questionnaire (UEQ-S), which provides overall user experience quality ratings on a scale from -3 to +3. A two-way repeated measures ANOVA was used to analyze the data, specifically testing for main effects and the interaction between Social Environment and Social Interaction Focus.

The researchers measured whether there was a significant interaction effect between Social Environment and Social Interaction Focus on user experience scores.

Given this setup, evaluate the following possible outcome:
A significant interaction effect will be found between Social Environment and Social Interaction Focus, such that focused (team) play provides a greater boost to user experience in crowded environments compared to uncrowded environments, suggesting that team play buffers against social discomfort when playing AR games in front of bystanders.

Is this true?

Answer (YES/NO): NO